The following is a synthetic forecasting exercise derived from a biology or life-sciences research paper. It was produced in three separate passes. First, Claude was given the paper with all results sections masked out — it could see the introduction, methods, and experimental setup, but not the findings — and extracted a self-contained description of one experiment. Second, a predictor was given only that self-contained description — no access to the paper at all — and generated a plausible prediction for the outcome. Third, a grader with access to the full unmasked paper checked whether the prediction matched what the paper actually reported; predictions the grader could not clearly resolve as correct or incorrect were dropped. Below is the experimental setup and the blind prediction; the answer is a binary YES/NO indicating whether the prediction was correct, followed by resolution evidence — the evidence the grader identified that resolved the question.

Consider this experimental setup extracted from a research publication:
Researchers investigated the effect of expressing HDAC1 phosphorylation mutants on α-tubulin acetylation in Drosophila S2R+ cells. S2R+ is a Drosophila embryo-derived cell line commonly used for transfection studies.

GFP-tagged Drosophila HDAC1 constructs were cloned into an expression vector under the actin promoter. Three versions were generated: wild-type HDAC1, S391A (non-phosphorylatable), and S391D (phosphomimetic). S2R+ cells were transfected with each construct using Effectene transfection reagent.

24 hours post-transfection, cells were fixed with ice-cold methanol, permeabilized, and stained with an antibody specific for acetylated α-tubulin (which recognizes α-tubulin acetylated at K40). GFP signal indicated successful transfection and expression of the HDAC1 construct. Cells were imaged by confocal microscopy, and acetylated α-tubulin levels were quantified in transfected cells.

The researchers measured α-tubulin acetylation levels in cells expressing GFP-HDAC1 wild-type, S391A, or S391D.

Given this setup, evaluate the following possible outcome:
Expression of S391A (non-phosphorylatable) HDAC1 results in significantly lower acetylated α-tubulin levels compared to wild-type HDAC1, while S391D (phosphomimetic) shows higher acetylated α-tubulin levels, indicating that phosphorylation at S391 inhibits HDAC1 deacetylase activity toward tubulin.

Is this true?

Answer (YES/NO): NO